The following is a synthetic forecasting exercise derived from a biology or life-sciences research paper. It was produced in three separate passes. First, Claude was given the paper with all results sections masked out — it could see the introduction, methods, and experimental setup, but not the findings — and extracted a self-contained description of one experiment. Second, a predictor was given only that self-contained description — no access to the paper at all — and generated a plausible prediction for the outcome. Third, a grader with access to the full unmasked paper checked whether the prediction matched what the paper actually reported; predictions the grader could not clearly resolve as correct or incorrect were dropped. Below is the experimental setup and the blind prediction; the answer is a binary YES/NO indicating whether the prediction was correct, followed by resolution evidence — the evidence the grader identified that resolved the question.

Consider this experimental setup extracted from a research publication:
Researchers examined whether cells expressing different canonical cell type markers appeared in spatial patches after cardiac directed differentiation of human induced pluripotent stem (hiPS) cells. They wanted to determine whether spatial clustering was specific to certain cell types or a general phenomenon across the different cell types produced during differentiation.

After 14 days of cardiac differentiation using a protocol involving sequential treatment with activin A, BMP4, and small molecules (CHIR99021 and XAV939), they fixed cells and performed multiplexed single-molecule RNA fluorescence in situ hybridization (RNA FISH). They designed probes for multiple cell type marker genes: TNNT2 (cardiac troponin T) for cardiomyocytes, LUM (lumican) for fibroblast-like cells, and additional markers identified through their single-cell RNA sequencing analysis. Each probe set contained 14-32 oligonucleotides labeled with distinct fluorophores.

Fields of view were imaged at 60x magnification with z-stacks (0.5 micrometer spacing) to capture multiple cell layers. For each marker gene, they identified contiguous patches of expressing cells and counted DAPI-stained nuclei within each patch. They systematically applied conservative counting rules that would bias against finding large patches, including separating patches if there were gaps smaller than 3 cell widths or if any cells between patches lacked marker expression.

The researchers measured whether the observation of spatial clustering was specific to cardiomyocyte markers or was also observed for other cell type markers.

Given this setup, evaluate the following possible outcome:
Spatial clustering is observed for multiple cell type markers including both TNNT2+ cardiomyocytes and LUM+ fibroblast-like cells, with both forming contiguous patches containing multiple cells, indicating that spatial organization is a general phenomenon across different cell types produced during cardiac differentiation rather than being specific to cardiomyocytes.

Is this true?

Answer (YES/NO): YES